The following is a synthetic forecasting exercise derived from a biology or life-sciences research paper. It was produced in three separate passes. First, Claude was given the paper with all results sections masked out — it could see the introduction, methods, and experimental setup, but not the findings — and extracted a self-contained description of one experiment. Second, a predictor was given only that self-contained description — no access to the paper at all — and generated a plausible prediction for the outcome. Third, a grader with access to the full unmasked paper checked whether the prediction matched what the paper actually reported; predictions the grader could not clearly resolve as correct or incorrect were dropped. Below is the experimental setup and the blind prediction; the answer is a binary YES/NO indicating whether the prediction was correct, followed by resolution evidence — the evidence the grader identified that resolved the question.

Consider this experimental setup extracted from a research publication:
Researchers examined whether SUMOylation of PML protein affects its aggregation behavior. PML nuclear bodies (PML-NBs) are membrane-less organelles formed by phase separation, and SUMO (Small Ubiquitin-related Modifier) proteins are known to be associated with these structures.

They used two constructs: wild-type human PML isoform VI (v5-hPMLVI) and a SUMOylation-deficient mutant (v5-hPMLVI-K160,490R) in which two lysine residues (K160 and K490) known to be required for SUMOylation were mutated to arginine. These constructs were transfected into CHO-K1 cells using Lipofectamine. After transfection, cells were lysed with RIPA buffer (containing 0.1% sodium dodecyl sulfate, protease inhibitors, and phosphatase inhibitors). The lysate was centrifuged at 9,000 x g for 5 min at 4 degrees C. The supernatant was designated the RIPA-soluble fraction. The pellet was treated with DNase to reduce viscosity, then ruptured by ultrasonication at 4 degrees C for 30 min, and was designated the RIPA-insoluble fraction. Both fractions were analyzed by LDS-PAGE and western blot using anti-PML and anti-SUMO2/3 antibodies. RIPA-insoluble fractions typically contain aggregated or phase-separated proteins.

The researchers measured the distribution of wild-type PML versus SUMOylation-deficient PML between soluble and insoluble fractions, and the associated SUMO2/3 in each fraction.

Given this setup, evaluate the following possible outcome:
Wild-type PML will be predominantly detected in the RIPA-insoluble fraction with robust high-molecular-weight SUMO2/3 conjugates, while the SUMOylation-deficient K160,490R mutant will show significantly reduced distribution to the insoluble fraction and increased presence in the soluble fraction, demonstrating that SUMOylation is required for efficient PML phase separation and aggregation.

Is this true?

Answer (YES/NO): NO